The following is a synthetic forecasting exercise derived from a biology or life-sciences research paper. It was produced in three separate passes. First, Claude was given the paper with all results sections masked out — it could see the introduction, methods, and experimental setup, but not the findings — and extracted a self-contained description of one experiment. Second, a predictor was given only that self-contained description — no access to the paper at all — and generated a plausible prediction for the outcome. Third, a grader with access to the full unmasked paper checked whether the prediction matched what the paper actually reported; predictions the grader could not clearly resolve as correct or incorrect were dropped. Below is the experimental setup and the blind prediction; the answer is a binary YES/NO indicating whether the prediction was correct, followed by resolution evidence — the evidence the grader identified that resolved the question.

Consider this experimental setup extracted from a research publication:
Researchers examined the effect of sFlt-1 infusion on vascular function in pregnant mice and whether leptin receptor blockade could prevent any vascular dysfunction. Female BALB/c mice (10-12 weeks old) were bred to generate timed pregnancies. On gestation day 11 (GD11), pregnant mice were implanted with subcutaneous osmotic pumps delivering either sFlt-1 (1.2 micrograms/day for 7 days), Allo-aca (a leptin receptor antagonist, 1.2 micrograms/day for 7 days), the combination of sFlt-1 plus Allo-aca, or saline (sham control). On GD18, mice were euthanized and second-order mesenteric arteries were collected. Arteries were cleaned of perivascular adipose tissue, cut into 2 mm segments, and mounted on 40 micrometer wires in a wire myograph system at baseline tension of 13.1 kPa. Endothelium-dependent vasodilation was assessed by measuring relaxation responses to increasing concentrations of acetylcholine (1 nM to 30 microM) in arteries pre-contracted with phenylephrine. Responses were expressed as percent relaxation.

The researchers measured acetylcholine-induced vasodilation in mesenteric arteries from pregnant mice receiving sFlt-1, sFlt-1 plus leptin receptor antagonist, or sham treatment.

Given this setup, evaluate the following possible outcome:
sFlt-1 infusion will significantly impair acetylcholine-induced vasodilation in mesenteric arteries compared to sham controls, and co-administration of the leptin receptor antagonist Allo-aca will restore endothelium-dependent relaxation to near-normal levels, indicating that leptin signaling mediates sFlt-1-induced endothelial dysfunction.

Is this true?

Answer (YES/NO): YES